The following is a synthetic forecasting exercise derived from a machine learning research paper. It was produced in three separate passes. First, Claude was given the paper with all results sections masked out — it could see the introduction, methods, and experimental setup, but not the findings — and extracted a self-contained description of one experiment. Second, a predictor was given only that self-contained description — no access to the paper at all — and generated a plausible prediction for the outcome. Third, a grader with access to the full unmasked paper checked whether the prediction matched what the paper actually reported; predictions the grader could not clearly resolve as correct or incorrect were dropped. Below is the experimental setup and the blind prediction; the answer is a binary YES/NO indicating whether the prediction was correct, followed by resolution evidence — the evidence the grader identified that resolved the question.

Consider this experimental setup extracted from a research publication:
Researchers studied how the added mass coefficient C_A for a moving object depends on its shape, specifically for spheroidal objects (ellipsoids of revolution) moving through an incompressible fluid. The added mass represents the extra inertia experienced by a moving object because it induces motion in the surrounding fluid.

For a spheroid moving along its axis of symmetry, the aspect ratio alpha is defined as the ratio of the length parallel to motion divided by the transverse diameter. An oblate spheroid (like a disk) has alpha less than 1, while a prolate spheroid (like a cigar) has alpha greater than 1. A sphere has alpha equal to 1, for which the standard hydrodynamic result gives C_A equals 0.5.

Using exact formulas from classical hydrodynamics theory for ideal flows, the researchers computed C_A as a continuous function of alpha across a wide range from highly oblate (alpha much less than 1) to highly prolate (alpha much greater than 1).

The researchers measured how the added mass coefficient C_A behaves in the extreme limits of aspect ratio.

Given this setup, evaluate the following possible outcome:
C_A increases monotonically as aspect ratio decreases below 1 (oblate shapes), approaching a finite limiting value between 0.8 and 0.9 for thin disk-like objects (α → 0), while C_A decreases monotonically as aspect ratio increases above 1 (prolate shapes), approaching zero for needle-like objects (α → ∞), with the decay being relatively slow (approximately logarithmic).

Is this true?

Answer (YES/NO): NO